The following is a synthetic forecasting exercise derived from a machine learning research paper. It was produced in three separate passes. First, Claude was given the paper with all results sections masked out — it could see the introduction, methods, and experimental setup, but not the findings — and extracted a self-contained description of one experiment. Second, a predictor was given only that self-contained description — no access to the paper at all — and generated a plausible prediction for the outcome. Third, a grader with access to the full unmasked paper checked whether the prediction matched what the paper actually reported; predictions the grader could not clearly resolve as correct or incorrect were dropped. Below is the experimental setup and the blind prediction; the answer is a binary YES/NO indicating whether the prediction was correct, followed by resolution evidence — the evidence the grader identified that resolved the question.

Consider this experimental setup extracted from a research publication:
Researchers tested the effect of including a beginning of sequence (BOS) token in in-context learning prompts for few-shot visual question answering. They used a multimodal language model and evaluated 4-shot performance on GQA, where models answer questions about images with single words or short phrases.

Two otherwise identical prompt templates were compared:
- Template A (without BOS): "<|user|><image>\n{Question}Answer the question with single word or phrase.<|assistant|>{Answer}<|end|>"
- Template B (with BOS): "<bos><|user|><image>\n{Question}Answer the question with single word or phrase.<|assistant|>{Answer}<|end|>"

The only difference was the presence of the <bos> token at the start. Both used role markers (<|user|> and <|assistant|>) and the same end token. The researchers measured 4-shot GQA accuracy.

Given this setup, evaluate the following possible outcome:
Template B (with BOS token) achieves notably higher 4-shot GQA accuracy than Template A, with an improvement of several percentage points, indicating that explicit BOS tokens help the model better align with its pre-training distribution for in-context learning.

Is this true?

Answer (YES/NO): YES